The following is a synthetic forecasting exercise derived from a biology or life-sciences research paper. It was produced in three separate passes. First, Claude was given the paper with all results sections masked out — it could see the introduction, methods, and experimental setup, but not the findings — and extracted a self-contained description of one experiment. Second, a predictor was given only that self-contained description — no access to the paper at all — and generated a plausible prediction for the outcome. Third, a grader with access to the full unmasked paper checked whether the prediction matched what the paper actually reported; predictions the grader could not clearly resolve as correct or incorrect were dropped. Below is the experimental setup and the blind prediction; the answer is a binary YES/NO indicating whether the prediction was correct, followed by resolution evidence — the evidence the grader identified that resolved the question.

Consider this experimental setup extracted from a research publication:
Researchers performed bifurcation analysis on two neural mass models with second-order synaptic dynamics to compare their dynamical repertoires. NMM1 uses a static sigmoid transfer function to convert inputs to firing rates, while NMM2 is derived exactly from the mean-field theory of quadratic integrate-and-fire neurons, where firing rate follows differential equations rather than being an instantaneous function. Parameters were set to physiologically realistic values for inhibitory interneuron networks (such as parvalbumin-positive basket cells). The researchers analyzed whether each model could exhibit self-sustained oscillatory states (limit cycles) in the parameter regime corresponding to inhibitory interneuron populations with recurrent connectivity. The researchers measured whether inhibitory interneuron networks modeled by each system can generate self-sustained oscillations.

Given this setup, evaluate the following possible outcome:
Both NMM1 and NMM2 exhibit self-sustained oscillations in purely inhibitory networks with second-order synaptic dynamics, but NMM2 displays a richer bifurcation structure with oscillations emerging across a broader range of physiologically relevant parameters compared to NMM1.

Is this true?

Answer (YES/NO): NO